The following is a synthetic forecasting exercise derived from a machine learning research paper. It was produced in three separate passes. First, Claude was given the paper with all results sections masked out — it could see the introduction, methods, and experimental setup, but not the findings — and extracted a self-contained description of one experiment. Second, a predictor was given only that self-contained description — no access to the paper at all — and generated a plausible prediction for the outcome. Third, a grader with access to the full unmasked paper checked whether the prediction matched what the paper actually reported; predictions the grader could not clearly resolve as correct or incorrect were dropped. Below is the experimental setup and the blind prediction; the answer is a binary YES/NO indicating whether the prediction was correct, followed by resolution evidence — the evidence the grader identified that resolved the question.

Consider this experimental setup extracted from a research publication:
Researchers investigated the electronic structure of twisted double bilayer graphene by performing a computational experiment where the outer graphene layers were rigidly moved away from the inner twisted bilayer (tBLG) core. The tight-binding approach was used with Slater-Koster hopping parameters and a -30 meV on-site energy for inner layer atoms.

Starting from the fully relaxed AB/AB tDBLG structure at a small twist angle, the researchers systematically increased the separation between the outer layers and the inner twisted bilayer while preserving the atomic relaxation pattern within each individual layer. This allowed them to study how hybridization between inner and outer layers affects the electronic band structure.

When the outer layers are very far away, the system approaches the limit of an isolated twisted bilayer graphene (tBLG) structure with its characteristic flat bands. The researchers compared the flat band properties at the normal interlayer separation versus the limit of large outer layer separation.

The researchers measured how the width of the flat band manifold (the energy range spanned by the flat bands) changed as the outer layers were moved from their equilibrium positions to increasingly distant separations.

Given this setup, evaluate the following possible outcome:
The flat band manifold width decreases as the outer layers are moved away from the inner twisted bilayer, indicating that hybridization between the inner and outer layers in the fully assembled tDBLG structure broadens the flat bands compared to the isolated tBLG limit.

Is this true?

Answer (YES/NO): NO